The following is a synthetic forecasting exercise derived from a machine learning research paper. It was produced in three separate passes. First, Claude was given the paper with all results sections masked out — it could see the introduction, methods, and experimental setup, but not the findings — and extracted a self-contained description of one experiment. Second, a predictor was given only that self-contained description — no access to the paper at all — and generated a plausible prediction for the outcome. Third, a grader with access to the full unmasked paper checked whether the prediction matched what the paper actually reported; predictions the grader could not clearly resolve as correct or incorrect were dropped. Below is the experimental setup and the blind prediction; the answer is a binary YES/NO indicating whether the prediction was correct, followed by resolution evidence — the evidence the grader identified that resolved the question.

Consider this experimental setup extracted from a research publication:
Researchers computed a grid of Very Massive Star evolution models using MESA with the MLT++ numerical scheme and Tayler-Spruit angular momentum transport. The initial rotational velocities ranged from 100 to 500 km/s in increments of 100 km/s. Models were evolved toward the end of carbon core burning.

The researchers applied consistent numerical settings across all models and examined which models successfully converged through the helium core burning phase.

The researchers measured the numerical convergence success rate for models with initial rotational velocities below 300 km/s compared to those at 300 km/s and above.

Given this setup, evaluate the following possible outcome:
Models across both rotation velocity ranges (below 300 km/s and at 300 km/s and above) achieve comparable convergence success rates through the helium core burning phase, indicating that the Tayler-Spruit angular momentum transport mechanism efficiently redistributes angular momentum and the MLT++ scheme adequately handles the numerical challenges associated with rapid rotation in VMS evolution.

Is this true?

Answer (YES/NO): NO